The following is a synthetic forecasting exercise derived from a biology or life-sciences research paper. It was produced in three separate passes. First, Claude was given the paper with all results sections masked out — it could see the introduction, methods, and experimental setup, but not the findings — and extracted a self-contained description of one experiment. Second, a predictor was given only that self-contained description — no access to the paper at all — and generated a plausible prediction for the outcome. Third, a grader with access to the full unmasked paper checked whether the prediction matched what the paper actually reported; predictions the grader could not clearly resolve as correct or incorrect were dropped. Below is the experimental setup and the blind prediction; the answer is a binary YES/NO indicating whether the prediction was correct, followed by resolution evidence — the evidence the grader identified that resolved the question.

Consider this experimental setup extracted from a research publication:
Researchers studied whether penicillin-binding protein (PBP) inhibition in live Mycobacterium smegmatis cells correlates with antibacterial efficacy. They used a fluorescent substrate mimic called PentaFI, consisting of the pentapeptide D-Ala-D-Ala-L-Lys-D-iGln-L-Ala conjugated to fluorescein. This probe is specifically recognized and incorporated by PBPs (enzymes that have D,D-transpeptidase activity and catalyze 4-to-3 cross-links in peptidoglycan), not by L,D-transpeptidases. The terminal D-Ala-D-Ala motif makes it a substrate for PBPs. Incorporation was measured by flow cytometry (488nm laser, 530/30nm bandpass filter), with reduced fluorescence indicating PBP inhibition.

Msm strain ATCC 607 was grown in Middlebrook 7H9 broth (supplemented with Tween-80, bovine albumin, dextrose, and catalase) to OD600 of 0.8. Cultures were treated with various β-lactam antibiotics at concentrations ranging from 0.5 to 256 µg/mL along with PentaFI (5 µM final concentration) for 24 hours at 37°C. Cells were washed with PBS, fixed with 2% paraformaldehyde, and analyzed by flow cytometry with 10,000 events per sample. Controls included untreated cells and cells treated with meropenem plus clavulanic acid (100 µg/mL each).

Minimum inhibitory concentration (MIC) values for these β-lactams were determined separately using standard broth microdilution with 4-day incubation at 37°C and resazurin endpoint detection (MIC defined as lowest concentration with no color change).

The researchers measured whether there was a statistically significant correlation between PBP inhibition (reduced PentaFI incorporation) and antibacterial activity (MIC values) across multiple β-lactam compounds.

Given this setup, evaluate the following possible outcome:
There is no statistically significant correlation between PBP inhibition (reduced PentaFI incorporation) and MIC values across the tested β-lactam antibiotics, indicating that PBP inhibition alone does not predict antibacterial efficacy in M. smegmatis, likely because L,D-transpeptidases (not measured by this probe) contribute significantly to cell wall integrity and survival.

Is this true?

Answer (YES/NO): NO